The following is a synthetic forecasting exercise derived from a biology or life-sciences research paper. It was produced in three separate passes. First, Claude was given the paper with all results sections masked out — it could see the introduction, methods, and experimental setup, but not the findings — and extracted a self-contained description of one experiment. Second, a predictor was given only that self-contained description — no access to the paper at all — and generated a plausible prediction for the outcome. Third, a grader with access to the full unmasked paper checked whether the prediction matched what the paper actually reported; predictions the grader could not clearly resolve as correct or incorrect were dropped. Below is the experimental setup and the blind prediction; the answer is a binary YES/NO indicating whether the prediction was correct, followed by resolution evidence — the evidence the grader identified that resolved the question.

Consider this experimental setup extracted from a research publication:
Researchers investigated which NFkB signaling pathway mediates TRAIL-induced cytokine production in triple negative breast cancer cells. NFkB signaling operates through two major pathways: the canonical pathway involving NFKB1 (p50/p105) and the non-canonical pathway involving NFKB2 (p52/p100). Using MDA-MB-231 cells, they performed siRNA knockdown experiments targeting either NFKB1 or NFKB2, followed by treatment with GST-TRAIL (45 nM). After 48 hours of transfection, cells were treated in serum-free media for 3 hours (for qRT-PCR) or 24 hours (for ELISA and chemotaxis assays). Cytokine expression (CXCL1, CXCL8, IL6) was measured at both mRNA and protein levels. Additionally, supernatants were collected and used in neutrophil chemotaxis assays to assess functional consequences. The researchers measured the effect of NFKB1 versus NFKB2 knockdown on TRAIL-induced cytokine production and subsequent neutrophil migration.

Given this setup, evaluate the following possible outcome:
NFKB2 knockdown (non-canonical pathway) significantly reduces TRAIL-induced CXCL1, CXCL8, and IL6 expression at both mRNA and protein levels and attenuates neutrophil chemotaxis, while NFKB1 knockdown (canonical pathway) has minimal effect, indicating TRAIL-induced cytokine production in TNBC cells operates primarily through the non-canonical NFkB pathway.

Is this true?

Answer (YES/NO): YES